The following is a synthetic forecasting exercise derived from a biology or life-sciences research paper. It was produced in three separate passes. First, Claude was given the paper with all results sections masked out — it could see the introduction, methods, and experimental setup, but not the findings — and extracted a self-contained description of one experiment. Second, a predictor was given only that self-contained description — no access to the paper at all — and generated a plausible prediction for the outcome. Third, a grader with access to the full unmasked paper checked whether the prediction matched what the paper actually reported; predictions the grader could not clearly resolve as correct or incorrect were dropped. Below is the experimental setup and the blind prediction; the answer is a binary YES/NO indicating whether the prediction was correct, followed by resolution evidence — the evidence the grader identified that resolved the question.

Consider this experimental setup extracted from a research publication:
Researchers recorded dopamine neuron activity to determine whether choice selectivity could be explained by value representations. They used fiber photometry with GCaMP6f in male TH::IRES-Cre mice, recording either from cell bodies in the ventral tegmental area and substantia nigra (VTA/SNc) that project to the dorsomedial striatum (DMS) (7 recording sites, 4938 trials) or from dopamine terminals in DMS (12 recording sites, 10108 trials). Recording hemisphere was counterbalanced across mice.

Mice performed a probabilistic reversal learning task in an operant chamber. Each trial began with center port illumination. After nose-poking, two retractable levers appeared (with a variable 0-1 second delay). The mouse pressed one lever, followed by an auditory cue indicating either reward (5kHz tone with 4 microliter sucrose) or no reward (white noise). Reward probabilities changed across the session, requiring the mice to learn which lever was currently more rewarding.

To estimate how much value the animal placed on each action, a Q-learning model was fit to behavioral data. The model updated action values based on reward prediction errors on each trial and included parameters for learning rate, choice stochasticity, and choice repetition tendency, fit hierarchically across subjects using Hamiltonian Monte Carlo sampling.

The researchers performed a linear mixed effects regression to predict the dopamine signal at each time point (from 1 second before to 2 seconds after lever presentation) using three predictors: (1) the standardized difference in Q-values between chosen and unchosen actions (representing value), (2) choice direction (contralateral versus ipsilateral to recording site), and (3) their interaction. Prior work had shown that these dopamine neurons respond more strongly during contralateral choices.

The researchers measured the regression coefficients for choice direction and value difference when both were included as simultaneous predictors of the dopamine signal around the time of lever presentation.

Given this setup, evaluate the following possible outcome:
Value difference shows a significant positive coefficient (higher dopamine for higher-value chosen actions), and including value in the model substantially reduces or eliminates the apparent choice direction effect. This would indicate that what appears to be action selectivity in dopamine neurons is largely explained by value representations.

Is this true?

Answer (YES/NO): NO